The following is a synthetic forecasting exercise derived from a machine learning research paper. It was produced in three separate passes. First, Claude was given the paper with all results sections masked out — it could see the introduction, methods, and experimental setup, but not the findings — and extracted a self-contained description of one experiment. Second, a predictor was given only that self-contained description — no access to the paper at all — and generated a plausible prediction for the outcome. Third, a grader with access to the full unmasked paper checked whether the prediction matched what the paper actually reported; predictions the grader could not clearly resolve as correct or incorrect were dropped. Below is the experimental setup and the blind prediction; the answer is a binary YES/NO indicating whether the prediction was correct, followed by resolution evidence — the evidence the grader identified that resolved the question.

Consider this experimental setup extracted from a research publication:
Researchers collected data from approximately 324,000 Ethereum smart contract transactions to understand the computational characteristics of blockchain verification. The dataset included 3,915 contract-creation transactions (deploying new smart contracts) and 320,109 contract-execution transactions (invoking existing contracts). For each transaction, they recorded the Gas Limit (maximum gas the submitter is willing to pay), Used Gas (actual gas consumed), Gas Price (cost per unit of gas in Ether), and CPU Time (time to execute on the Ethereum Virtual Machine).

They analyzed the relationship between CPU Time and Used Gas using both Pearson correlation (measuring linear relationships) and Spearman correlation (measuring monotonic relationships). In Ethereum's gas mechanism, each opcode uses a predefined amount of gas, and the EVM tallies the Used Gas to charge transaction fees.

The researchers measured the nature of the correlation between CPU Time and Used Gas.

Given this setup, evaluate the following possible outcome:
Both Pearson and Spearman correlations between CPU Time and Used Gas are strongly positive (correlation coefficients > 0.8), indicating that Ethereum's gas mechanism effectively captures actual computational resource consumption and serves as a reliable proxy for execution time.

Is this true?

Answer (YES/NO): NO